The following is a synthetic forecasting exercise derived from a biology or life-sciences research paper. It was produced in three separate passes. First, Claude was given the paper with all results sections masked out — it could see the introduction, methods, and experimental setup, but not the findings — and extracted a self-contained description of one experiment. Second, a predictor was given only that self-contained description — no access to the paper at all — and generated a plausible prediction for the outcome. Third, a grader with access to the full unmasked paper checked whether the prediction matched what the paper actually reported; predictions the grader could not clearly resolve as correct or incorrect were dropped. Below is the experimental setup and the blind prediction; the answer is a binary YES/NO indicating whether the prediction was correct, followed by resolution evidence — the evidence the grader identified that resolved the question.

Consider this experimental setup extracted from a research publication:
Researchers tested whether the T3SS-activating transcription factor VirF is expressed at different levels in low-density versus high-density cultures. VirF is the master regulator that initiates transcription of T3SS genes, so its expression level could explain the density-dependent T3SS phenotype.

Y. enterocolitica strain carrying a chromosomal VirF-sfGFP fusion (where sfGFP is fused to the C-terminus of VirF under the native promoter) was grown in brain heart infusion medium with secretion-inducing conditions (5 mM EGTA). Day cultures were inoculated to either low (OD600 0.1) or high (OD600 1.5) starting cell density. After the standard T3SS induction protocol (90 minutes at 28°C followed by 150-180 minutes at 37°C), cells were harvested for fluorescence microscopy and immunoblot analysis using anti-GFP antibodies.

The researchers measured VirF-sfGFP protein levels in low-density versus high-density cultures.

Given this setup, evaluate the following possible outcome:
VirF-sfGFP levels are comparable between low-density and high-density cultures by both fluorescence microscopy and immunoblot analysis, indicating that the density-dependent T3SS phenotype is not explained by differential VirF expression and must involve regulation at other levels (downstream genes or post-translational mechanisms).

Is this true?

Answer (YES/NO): NO